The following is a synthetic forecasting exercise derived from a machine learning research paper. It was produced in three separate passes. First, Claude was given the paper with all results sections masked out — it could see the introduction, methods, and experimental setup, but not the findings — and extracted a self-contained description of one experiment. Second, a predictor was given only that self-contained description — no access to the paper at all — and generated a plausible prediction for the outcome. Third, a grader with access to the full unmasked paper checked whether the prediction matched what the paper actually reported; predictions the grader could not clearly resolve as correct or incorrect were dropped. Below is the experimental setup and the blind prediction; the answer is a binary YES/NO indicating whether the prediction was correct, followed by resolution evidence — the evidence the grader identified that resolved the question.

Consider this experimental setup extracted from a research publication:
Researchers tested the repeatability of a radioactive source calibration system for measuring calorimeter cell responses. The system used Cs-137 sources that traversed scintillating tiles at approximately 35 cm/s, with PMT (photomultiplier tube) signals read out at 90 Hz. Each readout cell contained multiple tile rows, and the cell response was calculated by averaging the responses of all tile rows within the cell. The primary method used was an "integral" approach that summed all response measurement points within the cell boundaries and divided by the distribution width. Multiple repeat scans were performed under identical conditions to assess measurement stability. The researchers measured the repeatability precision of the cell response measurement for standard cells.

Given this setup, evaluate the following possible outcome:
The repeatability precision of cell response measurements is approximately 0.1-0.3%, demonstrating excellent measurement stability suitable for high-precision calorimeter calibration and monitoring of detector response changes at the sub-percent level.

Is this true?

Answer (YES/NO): NO